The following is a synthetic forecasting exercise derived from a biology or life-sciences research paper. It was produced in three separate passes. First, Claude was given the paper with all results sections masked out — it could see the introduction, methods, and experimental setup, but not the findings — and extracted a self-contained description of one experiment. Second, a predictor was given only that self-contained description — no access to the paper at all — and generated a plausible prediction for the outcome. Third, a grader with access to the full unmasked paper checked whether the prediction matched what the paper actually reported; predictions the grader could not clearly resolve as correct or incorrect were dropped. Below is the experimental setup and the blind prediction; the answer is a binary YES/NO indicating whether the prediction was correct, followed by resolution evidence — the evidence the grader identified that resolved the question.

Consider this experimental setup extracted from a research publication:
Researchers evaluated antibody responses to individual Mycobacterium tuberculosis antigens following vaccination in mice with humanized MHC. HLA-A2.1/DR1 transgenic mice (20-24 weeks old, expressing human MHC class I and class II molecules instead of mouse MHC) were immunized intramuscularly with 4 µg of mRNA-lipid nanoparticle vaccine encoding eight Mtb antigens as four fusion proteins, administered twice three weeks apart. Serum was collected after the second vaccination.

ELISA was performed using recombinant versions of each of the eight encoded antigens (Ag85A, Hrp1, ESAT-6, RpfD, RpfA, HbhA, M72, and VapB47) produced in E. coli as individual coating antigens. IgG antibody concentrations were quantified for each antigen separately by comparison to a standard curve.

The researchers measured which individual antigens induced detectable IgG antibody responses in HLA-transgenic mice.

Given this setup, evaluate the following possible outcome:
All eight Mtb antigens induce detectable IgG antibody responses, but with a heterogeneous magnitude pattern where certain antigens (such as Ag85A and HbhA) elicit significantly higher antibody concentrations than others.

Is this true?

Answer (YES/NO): NO